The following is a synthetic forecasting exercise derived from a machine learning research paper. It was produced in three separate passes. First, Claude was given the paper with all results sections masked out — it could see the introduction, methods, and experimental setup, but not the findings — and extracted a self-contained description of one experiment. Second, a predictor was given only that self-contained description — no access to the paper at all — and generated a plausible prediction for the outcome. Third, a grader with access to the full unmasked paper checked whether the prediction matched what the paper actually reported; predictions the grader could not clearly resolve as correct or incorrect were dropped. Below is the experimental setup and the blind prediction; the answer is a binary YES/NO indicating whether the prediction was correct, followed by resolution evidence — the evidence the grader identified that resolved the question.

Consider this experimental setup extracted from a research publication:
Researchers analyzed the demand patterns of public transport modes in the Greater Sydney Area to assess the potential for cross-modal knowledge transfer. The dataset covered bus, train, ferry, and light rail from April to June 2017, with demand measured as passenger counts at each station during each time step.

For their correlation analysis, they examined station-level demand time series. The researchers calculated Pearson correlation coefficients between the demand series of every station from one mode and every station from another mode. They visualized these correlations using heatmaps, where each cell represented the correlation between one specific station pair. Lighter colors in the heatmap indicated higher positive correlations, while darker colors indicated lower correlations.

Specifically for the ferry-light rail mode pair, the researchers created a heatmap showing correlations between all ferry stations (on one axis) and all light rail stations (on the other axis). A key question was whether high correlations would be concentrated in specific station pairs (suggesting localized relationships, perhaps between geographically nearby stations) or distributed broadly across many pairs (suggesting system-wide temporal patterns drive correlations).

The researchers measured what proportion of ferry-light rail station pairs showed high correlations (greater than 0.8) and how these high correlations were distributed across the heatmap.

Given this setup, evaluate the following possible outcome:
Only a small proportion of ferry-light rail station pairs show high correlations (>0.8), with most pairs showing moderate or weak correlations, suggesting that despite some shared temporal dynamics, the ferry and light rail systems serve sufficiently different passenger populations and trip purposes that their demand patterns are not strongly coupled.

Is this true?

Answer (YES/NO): NO